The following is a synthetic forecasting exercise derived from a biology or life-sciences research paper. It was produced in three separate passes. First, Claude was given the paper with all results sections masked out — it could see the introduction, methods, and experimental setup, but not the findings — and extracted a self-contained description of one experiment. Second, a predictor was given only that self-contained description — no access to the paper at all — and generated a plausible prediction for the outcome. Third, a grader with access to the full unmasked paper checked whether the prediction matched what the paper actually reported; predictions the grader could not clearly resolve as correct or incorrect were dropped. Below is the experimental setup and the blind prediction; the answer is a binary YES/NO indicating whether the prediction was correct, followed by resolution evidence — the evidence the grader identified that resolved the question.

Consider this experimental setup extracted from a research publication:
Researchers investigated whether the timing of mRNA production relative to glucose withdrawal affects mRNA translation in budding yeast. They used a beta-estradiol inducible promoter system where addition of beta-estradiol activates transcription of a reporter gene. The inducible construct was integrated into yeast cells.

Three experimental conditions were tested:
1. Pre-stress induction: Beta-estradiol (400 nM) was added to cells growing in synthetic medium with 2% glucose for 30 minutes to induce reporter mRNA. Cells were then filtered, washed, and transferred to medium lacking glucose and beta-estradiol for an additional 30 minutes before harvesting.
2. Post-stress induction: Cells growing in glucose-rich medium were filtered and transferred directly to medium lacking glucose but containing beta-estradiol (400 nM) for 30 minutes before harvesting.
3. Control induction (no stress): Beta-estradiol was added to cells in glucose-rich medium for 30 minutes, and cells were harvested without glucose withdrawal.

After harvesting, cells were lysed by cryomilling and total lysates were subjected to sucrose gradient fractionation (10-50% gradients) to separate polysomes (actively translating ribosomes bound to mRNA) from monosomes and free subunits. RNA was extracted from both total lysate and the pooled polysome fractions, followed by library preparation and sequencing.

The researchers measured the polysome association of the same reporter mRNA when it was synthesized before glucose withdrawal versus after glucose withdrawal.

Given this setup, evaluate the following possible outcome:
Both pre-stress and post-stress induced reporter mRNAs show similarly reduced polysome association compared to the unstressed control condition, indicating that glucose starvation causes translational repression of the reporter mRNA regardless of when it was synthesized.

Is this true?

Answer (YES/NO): NO